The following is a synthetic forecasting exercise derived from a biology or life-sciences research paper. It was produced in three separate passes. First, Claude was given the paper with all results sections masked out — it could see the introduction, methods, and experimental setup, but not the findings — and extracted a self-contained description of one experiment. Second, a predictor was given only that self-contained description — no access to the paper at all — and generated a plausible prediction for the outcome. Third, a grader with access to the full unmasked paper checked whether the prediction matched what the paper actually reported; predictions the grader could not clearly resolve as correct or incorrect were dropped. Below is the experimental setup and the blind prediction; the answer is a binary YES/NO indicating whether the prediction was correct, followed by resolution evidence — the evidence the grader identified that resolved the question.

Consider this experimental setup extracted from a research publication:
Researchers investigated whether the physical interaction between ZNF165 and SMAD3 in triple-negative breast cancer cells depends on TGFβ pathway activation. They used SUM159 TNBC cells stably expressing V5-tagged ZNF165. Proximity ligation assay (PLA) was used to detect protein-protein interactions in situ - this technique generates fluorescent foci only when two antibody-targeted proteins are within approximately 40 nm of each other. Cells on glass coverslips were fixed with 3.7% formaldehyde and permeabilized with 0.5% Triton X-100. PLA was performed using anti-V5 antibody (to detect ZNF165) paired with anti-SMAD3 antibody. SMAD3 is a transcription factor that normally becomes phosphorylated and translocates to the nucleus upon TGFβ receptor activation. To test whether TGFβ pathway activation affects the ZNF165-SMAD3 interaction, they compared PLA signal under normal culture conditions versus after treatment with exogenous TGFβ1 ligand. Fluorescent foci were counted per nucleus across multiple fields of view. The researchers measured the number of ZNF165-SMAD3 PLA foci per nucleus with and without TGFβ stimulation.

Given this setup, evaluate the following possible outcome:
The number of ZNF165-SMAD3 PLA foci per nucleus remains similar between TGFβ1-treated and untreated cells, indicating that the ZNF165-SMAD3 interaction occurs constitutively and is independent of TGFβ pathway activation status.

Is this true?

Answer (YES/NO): NO